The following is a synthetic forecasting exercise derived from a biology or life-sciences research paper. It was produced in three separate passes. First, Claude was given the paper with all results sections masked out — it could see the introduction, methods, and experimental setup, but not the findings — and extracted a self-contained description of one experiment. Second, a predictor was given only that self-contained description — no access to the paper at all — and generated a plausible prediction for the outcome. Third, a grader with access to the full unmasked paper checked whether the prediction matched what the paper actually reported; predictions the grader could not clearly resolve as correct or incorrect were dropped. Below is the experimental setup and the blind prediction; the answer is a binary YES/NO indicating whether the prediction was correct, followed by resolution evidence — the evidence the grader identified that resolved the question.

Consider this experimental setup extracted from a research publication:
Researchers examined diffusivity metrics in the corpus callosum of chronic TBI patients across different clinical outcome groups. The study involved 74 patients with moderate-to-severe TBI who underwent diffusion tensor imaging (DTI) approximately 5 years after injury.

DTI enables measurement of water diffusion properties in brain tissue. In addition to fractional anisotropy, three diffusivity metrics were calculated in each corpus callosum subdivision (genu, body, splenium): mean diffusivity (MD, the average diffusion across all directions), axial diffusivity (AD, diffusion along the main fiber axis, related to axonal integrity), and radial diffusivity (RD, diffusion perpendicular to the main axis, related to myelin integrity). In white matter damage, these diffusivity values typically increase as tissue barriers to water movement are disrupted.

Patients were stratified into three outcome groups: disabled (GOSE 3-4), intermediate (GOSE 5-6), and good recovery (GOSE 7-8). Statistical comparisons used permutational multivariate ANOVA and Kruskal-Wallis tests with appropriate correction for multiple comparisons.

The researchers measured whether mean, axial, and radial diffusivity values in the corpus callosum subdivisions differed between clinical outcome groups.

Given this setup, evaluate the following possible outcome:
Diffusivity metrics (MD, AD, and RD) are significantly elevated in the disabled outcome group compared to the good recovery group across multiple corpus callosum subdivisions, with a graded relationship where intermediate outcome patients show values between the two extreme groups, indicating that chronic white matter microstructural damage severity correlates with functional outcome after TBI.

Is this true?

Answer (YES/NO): NO